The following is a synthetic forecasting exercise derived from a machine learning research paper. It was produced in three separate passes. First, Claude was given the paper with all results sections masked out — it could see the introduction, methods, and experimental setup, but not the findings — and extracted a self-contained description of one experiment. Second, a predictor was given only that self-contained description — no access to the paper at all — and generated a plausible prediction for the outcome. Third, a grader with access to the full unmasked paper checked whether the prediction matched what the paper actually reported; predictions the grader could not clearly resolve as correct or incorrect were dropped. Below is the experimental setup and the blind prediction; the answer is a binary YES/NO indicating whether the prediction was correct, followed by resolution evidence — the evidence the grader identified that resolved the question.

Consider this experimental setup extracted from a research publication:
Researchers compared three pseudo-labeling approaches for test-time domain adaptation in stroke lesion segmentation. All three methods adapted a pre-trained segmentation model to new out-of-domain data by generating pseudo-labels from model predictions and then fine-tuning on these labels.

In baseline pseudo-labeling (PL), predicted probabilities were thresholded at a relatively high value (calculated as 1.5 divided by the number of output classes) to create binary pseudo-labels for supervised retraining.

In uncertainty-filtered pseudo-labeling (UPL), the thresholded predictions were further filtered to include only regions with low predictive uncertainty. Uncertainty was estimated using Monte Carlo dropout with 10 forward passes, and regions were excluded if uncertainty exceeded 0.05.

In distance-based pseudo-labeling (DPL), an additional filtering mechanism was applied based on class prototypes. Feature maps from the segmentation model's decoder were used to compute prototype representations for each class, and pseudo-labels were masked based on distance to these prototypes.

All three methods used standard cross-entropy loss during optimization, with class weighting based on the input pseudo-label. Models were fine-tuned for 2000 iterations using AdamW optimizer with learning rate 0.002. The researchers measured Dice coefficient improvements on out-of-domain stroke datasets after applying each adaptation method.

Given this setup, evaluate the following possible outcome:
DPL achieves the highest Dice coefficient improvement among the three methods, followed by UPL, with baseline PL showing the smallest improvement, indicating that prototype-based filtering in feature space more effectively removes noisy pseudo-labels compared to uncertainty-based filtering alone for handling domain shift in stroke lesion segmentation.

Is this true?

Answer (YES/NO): NO